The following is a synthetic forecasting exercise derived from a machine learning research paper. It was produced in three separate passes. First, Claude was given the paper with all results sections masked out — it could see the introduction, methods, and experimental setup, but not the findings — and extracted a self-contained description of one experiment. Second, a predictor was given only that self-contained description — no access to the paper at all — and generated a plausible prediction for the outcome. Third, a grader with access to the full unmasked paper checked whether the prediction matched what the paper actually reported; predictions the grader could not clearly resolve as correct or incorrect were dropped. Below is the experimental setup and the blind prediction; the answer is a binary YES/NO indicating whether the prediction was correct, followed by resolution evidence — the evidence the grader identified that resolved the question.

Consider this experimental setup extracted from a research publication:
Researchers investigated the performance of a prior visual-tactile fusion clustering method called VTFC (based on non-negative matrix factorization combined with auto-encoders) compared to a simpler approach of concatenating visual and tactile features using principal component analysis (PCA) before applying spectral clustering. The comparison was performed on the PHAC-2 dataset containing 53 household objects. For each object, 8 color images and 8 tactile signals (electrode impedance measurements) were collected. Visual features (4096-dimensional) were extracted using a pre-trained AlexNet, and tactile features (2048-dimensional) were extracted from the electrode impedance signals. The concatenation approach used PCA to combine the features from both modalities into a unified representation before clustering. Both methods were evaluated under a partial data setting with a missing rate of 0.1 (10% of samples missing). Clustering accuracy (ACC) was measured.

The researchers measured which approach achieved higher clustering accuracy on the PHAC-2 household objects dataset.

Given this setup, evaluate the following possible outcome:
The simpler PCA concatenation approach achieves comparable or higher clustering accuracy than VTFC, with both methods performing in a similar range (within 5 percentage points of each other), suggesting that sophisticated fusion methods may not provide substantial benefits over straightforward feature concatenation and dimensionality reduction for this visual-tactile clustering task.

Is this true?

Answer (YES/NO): NO